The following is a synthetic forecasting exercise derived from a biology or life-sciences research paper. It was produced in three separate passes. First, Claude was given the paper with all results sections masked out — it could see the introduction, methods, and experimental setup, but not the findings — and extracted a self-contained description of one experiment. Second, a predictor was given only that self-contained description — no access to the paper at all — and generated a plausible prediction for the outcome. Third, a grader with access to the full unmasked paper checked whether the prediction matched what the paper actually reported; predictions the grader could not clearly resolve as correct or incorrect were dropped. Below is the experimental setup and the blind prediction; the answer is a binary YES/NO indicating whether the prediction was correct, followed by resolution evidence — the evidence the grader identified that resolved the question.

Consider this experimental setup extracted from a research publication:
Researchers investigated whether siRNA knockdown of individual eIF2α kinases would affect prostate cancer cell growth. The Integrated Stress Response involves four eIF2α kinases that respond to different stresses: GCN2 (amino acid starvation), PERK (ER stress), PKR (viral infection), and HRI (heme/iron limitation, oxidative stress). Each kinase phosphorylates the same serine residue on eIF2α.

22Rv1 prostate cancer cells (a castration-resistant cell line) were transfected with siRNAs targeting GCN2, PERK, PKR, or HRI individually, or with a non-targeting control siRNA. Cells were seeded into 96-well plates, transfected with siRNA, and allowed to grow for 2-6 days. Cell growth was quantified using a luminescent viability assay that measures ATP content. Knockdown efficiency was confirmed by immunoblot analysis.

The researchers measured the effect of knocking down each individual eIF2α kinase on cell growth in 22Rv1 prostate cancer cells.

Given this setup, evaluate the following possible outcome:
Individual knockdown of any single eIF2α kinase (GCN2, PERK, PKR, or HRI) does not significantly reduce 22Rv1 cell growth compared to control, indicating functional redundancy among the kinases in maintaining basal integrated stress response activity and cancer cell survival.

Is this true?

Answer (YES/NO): NO